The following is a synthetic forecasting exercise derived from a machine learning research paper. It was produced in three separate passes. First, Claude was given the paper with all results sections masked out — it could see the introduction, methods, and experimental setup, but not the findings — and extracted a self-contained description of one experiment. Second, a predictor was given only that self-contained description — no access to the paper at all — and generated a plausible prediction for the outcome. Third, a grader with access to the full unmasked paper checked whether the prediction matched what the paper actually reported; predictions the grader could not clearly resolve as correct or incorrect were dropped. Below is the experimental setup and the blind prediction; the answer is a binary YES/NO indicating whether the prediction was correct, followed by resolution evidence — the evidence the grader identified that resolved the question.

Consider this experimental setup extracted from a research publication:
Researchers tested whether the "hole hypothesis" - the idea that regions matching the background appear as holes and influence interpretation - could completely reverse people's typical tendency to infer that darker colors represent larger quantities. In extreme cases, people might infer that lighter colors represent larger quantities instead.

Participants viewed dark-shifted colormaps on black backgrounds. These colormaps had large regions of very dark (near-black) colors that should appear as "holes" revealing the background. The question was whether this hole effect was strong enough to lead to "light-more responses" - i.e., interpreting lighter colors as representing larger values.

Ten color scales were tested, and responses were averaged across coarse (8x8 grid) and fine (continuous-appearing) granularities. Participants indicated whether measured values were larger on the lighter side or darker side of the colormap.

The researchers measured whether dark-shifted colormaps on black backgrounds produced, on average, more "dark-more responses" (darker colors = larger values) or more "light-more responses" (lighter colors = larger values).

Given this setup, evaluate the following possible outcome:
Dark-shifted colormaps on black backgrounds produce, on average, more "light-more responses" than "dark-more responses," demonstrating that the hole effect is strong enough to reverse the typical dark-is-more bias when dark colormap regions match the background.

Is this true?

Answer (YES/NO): NO